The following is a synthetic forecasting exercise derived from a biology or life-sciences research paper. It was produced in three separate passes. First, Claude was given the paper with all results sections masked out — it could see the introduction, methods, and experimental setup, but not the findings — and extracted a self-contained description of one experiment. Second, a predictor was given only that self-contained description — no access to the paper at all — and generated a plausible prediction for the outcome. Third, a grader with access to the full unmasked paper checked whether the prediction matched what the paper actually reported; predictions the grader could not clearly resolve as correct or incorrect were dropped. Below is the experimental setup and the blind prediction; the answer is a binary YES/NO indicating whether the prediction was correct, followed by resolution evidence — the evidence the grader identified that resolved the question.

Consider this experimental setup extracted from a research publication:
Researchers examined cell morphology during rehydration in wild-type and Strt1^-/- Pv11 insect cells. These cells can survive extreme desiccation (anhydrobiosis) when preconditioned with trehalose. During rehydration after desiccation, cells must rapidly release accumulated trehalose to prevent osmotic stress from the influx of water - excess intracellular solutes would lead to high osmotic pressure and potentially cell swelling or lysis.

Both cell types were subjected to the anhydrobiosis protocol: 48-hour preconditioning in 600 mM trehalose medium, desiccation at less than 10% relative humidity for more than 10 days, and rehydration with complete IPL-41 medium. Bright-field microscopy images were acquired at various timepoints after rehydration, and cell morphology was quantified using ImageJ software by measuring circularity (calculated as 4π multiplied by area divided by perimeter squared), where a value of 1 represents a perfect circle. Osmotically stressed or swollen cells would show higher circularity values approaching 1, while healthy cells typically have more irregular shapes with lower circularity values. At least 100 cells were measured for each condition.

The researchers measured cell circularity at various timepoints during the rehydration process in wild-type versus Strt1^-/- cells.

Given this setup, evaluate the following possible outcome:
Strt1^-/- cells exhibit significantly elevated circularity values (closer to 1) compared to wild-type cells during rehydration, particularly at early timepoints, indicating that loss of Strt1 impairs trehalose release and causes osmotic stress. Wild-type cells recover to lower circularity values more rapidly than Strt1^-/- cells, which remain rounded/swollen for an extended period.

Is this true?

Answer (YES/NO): NO